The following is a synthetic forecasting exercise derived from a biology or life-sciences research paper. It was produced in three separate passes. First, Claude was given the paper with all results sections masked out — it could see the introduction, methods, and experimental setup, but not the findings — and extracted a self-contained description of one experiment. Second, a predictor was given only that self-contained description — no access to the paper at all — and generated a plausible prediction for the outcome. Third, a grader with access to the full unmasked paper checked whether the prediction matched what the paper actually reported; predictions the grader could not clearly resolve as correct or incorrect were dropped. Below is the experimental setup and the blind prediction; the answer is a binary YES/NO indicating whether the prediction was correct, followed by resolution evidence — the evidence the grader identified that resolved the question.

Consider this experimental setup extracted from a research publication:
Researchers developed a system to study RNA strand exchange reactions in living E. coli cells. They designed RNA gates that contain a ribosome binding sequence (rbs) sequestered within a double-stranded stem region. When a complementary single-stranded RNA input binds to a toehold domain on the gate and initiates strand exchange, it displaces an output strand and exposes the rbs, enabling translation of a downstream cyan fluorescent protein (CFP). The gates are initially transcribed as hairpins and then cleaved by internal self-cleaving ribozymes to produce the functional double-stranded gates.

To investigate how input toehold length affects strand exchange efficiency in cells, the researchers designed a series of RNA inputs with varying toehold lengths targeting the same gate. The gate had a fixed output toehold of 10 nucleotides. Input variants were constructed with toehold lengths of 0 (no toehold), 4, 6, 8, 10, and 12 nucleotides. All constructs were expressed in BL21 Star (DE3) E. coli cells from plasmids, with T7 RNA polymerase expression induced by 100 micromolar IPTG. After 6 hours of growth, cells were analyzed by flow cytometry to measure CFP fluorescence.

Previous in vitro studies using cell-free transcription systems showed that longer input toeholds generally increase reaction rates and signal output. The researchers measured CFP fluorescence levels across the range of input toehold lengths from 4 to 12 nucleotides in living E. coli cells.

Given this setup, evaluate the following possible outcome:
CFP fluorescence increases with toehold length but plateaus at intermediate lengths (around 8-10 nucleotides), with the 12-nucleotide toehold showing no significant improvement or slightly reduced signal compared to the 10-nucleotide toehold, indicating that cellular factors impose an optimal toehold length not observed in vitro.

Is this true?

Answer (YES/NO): NO